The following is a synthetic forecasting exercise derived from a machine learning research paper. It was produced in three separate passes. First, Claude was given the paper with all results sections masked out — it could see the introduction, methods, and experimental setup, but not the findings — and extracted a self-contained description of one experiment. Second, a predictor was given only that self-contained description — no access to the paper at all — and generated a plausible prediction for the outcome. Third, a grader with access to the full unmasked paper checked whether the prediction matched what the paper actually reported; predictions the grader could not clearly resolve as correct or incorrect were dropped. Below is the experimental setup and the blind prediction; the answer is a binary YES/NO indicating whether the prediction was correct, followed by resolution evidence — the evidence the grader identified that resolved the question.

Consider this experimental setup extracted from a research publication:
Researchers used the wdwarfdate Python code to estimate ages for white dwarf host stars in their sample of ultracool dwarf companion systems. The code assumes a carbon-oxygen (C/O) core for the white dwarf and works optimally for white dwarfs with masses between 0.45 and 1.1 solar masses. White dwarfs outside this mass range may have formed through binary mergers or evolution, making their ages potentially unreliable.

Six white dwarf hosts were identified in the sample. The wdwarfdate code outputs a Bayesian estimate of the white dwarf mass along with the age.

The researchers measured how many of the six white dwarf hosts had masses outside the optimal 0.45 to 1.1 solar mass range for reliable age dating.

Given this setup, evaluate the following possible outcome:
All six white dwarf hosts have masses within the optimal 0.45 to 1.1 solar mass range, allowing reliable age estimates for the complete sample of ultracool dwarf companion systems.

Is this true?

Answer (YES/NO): NO